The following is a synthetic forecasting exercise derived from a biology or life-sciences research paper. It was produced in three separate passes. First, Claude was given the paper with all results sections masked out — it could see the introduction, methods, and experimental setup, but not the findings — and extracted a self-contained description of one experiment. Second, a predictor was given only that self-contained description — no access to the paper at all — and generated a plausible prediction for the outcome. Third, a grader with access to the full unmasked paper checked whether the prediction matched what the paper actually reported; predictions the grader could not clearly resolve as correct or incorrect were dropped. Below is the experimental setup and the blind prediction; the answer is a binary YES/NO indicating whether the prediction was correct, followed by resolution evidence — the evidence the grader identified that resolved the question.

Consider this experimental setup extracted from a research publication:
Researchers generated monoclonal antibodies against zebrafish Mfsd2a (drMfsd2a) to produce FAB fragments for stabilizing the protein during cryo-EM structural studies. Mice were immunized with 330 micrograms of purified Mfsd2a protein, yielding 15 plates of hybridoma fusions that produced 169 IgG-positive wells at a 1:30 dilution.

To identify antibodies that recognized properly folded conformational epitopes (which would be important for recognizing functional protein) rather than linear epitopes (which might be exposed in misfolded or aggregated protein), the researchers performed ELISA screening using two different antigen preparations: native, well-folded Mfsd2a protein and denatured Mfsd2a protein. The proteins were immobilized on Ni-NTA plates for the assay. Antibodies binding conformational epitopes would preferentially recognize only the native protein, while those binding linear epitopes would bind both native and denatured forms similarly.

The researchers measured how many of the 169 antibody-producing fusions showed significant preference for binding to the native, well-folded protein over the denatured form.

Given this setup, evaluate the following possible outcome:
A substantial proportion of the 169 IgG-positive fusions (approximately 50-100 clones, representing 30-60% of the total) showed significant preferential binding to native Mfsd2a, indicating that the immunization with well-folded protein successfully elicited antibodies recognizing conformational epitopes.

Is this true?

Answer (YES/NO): NO